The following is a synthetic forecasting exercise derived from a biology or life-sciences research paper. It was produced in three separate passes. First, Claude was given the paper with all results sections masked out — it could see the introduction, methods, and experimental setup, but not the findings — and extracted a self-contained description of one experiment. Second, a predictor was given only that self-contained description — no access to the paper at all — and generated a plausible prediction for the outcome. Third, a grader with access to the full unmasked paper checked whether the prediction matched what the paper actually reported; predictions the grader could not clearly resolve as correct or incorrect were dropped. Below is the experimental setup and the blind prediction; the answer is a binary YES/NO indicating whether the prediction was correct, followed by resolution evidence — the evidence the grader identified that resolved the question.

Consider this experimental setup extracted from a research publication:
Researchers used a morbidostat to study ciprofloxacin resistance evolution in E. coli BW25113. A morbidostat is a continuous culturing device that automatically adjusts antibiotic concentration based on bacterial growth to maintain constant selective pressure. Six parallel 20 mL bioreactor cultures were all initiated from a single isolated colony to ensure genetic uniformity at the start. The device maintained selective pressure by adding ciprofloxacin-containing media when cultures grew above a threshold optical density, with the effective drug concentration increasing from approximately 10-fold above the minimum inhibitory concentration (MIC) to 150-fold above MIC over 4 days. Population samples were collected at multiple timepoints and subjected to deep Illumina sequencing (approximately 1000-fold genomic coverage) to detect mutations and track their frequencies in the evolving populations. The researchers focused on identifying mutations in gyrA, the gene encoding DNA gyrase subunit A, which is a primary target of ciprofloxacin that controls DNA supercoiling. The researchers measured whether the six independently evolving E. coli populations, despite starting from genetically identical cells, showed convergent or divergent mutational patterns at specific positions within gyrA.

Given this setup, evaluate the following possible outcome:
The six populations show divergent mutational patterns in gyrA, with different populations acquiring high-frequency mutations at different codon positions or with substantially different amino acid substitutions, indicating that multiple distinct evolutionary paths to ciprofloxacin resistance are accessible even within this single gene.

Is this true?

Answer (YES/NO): YES